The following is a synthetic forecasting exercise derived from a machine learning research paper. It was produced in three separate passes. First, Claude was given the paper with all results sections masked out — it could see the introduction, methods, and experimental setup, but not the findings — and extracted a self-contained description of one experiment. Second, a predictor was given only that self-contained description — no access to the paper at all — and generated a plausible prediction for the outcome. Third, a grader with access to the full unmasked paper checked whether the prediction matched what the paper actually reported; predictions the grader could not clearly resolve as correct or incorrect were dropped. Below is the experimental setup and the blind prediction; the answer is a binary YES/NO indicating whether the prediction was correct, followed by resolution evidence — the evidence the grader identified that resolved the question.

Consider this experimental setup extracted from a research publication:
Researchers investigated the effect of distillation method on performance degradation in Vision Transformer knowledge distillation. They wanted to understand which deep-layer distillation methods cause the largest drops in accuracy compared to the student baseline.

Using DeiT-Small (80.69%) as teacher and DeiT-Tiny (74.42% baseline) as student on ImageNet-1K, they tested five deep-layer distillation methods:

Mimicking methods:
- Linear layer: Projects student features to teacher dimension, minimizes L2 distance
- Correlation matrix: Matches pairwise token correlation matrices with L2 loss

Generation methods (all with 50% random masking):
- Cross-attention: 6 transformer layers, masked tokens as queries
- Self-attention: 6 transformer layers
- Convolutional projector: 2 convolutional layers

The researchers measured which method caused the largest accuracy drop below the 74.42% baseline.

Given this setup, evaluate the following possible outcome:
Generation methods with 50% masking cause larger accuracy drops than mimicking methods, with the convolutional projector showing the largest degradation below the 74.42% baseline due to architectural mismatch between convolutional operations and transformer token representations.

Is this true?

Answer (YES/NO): NO